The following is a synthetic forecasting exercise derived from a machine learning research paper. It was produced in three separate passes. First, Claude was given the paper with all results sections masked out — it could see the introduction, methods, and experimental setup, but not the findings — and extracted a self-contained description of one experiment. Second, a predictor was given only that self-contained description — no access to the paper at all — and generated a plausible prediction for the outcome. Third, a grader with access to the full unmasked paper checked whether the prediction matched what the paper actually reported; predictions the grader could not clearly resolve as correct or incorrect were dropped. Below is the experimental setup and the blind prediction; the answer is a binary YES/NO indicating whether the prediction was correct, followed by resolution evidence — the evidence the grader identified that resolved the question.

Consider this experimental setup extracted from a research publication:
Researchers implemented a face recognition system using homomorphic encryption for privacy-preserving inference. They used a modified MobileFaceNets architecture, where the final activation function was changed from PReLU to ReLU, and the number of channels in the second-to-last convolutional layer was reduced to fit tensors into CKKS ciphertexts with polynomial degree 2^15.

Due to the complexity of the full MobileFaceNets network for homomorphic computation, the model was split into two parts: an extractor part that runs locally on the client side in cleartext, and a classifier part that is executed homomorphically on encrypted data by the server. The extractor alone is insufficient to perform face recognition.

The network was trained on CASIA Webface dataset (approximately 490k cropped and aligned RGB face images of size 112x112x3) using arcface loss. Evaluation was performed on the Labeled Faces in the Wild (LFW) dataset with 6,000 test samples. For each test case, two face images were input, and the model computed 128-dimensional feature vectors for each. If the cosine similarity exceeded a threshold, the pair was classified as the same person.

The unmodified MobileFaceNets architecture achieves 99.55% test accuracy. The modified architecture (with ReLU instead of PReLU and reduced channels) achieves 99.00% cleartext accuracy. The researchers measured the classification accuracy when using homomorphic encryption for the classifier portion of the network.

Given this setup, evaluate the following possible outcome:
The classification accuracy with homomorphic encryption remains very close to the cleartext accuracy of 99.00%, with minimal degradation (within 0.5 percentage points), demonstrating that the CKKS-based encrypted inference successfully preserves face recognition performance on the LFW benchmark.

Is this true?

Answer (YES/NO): NO